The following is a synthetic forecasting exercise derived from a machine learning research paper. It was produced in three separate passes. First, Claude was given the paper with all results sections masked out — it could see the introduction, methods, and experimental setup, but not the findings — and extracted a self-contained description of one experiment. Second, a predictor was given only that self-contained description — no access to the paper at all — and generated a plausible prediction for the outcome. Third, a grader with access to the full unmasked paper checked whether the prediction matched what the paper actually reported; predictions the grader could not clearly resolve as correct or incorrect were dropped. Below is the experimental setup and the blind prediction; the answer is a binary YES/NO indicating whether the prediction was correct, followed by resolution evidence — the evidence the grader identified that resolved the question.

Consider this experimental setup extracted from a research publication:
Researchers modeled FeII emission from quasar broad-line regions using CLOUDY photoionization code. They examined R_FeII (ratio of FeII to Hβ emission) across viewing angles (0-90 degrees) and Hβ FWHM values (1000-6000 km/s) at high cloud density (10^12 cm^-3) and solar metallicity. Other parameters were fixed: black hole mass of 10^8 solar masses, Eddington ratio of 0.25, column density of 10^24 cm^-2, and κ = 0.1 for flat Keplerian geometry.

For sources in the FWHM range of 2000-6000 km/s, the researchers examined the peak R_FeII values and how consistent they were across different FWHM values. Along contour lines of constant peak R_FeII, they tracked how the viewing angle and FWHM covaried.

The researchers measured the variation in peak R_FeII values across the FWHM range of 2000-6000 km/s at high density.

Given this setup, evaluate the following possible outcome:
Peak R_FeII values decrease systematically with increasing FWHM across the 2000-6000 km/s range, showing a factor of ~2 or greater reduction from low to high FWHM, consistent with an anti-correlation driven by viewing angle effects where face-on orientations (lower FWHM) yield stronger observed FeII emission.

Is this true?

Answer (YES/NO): NO